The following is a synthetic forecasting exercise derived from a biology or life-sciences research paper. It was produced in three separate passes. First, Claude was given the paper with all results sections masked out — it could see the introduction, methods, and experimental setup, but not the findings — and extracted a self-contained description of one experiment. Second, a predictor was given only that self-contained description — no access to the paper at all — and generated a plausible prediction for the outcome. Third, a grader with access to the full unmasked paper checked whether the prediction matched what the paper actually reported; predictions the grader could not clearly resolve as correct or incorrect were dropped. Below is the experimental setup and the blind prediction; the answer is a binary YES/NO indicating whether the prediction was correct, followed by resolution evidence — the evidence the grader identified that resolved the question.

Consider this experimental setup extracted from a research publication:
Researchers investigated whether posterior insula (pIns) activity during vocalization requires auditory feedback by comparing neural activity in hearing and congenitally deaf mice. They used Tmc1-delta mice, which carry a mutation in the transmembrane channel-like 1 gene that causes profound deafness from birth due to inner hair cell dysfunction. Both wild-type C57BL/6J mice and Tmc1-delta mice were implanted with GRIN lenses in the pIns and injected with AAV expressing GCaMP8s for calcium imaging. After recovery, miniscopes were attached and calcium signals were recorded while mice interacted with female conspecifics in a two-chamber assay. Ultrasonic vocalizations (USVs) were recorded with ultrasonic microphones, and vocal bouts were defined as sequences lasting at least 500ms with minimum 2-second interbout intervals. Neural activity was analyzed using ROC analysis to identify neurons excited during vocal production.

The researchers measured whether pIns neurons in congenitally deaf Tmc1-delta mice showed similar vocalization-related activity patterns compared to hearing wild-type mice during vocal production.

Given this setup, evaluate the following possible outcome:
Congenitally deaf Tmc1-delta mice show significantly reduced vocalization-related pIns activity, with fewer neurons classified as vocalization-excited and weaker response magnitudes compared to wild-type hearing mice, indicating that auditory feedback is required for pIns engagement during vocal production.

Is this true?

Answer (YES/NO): NO